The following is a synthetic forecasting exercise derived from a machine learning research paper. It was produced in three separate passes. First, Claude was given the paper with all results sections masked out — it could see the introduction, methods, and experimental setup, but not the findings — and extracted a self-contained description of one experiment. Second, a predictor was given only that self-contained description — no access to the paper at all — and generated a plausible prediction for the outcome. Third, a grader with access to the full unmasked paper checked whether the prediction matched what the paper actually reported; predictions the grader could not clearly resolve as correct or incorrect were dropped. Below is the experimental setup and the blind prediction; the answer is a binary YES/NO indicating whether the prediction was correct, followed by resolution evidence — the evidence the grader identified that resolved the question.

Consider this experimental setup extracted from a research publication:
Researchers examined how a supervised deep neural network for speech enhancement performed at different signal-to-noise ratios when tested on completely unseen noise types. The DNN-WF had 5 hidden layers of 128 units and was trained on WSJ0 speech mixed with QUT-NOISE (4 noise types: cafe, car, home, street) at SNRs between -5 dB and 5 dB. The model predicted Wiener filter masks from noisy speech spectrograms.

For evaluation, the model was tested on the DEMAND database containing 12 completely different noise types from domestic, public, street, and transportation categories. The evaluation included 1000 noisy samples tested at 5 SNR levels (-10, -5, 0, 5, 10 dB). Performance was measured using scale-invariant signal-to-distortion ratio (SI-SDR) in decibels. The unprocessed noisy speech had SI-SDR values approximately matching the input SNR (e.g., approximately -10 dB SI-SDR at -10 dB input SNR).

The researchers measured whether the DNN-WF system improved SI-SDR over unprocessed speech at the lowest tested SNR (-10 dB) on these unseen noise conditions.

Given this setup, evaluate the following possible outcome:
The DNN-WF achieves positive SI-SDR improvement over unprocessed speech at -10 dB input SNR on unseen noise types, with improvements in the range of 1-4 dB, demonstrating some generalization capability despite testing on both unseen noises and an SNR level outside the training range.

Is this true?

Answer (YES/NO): YES